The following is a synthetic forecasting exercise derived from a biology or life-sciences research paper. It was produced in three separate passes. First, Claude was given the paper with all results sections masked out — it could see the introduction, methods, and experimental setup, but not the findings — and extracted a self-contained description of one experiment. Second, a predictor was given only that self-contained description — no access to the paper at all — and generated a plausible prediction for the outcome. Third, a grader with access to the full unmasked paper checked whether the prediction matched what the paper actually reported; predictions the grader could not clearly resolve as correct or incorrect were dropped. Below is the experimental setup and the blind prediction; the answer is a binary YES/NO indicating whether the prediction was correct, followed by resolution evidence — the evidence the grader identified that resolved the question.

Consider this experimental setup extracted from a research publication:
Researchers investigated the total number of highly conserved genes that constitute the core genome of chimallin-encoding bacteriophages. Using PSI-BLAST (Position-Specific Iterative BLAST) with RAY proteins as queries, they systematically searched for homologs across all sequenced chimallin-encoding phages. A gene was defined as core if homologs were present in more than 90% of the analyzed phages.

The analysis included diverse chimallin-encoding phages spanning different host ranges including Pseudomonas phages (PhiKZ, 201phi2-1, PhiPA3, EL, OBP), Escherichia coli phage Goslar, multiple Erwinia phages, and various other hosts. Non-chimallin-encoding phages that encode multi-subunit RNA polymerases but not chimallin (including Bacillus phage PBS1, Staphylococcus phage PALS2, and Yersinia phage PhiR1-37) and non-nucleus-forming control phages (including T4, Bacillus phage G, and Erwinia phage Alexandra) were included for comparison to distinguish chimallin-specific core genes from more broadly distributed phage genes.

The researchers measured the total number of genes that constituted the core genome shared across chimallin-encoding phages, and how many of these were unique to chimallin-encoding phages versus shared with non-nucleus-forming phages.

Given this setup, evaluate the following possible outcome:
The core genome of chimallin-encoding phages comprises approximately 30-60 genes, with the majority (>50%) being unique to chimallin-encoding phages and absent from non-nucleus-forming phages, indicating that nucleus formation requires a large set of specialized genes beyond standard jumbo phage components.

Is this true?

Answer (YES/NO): NO